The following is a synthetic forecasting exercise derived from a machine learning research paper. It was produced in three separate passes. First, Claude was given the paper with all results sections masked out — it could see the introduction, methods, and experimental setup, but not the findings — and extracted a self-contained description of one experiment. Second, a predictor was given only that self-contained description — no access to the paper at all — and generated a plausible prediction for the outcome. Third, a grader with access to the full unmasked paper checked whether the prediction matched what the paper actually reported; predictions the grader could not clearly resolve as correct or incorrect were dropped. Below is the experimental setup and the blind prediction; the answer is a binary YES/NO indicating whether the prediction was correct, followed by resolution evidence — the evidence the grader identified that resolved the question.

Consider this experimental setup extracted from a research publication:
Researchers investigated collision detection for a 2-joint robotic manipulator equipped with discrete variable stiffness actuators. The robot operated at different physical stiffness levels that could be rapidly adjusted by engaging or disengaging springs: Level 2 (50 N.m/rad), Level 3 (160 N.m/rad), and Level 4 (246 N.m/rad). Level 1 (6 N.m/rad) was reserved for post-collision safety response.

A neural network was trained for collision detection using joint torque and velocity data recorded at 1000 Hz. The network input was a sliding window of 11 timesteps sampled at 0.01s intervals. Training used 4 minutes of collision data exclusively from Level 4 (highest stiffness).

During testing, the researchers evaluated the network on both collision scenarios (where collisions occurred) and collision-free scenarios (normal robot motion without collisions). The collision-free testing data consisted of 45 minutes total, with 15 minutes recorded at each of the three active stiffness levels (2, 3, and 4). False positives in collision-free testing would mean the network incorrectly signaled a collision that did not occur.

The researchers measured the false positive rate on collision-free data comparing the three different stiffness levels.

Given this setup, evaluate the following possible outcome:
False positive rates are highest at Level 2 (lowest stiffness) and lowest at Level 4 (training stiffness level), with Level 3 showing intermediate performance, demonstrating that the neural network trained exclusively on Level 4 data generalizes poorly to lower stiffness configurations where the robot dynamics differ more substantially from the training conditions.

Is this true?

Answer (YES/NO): NO